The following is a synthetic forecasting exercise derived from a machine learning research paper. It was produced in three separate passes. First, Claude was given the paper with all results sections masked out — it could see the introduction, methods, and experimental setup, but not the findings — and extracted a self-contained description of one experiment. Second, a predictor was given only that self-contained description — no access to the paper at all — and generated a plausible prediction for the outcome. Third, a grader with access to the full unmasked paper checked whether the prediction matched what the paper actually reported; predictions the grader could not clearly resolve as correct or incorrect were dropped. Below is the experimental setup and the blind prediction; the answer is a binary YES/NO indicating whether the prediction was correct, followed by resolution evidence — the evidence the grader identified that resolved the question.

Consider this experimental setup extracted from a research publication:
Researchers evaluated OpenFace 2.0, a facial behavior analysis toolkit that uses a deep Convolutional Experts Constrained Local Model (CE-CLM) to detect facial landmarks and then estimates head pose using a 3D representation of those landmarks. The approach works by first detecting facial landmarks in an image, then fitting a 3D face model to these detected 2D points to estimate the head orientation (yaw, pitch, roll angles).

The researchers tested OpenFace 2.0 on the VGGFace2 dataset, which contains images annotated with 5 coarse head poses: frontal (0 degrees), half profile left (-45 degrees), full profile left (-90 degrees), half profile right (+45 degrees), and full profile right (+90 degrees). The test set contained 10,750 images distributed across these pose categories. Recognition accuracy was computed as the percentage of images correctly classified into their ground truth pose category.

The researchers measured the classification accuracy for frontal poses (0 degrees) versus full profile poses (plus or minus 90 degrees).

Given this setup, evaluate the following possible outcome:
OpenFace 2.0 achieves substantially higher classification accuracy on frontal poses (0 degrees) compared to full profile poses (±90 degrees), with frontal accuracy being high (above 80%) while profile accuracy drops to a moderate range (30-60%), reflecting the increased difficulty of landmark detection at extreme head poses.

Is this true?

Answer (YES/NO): NO